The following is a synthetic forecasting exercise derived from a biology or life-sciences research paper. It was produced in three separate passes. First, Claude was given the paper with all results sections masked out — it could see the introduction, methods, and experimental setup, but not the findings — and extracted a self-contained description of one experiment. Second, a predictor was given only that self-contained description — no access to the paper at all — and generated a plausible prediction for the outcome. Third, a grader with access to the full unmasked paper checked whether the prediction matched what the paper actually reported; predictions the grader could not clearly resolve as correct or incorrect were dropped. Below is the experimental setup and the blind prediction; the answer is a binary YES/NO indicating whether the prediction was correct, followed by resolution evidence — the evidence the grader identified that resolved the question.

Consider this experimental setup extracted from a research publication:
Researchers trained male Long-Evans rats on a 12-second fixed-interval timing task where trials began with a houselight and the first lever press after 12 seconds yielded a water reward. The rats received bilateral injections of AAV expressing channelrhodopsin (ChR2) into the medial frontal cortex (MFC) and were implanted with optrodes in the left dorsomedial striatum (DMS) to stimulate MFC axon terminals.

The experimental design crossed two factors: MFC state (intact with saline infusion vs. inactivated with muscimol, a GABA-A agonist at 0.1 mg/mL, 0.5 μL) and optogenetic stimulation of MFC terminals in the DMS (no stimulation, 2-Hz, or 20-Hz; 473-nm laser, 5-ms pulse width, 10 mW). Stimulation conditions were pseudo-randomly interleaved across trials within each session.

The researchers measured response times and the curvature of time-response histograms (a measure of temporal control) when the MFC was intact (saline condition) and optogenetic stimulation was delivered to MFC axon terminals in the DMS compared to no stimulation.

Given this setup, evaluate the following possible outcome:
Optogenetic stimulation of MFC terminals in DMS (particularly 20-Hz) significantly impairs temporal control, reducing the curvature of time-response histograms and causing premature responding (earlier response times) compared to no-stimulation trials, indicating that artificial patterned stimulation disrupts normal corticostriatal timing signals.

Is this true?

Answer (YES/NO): NO